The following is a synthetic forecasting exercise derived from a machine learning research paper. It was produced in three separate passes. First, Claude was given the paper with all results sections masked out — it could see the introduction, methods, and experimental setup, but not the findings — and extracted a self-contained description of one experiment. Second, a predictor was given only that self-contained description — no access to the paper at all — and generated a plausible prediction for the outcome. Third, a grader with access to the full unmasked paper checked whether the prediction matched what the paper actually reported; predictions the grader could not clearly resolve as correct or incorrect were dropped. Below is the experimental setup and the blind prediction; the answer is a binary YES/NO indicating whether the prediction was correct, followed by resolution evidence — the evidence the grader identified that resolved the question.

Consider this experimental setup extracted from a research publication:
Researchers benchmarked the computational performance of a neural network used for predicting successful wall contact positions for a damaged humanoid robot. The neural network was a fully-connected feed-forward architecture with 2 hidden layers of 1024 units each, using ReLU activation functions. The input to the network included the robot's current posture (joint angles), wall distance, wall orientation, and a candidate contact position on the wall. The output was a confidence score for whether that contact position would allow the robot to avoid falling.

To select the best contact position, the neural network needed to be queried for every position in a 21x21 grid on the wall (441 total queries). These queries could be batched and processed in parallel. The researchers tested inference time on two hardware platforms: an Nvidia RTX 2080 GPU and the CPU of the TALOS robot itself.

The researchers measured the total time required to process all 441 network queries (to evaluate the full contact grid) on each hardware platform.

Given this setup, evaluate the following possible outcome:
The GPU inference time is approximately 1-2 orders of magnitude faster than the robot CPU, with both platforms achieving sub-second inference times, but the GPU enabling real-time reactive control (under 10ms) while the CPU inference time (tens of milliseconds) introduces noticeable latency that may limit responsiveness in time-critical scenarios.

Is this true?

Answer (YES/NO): NO